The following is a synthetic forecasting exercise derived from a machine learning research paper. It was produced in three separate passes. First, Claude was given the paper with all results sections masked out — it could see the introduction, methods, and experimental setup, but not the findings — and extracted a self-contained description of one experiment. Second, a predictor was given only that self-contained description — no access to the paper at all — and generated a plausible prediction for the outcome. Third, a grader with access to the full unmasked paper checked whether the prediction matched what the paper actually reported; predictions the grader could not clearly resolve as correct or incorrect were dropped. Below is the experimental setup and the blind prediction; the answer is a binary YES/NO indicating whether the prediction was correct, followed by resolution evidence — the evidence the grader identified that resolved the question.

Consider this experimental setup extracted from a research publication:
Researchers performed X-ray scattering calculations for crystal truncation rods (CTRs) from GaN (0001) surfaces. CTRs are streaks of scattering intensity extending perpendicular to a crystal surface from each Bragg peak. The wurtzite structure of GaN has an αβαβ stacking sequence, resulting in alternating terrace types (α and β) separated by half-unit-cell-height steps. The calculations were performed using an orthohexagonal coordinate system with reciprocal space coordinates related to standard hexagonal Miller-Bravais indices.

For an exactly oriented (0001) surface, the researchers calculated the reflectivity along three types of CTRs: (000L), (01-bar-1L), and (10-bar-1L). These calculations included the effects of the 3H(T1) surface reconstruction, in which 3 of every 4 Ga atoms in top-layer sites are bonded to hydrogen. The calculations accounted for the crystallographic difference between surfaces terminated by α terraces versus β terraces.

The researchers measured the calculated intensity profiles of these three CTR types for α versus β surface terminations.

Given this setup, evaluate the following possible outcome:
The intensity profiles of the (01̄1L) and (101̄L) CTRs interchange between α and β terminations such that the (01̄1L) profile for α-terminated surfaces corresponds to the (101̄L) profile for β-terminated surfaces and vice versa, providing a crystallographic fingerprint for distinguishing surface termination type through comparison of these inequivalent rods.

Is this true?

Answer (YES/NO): YES